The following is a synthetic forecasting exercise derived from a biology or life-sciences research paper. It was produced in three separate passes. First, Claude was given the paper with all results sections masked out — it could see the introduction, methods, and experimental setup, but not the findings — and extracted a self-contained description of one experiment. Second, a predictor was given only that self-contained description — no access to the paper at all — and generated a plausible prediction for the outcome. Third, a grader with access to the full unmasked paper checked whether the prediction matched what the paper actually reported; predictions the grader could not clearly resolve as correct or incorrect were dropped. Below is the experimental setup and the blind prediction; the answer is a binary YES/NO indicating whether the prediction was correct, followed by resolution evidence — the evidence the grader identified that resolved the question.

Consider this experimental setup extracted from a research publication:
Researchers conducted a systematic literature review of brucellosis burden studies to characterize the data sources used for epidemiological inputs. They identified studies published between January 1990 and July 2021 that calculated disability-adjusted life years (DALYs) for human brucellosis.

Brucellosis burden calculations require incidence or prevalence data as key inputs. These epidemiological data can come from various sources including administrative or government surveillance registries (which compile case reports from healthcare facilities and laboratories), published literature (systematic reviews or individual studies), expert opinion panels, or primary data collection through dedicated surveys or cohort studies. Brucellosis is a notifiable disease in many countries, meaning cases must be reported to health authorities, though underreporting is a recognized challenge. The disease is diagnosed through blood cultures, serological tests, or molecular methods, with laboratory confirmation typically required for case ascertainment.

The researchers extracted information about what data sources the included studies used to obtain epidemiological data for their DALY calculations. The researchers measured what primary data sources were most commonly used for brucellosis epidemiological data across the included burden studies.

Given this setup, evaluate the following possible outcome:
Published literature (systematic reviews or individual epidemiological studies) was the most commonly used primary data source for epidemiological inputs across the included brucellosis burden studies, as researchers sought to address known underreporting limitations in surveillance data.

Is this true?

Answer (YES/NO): NO